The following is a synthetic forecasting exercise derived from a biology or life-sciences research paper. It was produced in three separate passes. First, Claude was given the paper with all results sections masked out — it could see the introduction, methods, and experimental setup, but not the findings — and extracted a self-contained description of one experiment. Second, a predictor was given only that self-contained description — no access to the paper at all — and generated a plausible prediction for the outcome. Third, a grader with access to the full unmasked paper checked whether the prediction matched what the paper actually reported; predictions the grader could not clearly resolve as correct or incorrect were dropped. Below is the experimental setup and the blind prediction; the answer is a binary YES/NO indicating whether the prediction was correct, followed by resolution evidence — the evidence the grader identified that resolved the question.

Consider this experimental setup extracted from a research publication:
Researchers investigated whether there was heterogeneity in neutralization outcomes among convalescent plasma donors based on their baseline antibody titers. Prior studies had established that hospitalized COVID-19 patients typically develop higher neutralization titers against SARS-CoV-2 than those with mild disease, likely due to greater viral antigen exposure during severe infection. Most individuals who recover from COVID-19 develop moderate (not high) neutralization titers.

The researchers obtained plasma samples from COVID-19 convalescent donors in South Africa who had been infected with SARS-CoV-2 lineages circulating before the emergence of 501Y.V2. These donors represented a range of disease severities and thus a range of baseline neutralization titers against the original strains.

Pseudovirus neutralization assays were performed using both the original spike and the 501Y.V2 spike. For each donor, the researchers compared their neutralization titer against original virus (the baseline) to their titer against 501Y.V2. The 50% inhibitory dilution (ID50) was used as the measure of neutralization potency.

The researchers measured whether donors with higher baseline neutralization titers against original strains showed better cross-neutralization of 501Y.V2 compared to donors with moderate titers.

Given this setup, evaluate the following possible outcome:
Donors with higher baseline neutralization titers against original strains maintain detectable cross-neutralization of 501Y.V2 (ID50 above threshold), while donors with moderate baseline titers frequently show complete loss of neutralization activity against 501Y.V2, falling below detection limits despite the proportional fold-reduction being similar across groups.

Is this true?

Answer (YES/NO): YES